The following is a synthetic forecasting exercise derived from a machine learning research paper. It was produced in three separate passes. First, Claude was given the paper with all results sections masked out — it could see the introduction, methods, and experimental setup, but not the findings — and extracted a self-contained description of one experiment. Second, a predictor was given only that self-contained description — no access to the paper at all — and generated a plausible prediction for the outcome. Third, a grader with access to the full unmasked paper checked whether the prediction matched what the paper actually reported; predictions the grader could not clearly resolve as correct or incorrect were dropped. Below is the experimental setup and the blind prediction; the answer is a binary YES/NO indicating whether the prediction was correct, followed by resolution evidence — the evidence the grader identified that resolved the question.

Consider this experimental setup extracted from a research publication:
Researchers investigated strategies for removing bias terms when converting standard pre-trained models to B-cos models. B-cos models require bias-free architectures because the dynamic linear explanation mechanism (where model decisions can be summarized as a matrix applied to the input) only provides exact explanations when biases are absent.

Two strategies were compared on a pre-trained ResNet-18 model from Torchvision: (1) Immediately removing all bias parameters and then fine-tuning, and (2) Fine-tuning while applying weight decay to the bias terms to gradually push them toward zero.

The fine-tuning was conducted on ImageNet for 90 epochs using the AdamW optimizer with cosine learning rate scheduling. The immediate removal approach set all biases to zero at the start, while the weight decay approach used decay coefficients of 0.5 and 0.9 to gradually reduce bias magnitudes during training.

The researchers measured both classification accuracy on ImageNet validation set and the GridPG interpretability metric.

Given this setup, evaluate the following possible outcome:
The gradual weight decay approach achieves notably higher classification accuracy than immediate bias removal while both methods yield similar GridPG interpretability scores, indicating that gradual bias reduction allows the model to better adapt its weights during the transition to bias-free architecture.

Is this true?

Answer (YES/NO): NO